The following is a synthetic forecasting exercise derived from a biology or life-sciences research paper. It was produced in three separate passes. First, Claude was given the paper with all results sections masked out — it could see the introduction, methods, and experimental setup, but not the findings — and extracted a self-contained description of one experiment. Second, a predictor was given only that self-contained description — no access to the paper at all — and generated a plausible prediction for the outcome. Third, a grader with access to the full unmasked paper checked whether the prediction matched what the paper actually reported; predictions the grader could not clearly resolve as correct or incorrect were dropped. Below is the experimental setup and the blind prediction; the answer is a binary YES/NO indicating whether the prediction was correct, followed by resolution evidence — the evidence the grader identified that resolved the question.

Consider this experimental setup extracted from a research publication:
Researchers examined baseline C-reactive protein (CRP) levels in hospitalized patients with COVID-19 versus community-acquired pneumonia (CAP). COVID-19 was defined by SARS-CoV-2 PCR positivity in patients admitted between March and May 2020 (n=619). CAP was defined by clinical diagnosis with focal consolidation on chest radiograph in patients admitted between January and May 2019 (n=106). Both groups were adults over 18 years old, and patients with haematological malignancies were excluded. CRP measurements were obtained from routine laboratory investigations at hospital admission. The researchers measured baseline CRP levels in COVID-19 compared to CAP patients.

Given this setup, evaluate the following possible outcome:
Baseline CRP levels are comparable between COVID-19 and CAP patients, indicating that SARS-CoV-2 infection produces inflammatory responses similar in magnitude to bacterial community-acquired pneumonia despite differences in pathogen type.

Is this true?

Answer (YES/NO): NO